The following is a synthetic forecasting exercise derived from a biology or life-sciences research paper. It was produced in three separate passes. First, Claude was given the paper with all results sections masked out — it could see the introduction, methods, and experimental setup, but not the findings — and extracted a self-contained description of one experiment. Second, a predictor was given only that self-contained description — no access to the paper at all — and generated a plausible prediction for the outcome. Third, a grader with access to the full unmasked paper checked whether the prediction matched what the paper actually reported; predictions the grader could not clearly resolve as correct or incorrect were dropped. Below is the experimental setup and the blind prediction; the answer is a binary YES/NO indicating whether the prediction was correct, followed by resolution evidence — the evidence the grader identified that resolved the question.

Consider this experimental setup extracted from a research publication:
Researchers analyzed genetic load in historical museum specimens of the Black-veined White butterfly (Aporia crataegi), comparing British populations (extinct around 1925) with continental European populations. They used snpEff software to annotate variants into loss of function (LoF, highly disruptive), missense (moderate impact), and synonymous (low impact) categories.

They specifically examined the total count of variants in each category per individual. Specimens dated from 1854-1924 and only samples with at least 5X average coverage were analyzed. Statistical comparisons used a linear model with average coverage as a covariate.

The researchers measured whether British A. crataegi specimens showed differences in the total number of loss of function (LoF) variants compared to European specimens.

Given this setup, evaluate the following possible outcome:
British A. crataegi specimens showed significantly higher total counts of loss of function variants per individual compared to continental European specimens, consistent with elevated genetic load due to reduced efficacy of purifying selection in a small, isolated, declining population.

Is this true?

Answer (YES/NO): NO